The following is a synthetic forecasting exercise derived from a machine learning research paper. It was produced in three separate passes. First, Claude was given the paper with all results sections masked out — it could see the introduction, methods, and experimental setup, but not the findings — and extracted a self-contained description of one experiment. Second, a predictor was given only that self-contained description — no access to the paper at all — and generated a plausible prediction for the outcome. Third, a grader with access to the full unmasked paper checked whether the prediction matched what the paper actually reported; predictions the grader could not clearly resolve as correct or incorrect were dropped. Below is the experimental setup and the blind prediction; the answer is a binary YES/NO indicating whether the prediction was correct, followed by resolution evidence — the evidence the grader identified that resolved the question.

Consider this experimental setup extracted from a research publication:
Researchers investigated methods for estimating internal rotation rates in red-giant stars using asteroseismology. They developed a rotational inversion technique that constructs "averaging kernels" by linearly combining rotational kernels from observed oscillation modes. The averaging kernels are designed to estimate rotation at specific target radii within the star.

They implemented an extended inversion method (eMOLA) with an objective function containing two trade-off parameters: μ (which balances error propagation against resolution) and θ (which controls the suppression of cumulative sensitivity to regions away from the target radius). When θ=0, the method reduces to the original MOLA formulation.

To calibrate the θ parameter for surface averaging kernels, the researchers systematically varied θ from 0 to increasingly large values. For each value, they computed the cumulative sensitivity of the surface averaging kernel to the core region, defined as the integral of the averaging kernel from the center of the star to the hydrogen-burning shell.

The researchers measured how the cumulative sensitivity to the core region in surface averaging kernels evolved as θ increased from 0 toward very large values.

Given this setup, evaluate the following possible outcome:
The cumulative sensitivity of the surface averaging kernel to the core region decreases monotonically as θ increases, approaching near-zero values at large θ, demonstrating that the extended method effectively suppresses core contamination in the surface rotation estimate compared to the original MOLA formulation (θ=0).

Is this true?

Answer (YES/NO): NO